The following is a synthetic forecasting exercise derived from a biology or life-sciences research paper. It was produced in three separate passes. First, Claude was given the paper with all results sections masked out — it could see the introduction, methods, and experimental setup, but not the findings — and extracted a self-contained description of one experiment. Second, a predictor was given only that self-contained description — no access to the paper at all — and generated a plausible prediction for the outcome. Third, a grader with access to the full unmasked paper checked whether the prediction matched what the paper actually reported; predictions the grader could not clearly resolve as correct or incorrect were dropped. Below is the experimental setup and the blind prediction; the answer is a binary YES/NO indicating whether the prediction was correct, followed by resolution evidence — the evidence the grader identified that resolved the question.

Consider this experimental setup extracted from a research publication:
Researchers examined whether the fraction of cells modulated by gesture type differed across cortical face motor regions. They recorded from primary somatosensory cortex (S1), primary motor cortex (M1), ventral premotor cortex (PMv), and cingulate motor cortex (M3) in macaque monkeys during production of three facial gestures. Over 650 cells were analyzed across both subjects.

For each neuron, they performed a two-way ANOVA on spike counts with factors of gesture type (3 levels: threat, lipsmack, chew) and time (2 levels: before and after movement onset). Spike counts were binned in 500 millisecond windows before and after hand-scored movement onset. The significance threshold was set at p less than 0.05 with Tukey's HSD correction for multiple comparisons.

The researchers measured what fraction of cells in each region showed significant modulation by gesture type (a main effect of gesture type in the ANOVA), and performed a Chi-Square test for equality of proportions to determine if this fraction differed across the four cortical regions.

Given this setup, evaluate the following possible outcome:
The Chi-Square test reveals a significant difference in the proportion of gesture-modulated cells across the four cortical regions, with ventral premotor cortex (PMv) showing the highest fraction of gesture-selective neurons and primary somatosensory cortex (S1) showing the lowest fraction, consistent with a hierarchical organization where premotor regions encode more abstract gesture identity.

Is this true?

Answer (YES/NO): NO